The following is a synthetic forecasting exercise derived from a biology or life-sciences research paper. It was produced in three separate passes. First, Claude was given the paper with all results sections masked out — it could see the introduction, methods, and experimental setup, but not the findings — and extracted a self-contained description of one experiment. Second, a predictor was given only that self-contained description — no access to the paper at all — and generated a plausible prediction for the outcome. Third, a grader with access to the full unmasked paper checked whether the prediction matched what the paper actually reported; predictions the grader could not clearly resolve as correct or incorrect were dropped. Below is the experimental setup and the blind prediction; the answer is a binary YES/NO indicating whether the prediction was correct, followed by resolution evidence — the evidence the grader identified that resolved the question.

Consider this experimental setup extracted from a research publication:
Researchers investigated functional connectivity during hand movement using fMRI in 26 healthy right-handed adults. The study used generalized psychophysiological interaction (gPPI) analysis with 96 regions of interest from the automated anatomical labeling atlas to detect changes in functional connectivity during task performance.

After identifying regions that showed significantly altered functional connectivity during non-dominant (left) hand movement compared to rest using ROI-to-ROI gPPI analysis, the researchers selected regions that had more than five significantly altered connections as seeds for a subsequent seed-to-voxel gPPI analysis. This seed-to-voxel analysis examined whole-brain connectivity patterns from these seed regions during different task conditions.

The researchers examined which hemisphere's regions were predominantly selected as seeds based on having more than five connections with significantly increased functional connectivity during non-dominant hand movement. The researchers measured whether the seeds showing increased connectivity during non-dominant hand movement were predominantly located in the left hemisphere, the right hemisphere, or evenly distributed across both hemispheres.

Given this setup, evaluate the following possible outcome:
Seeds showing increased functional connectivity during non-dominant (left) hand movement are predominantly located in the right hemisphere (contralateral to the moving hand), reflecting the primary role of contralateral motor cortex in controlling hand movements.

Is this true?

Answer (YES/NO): YES